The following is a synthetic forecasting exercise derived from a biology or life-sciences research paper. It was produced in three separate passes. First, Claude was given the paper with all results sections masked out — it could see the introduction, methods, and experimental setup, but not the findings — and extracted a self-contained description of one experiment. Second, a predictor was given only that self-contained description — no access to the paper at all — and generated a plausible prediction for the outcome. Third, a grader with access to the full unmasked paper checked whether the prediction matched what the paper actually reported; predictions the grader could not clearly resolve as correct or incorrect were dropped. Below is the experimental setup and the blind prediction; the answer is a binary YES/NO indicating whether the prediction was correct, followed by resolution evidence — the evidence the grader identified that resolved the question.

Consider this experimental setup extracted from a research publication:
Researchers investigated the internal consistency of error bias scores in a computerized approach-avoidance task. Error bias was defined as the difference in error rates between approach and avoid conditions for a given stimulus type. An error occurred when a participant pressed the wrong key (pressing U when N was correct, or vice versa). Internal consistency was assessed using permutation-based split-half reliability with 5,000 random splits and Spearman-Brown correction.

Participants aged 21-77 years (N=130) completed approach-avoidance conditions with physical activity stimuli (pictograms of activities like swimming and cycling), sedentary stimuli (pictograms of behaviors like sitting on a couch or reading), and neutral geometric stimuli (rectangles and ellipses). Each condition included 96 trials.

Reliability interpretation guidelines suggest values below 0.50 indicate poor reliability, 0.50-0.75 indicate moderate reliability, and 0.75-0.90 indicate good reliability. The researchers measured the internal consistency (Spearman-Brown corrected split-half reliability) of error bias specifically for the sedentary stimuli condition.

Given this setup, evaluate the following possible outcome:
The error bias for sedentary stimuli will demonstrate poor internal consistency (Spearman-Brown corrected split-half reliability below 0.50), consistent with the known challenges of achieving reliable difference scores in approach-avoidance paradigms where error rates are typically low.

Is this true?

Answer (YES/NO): NO